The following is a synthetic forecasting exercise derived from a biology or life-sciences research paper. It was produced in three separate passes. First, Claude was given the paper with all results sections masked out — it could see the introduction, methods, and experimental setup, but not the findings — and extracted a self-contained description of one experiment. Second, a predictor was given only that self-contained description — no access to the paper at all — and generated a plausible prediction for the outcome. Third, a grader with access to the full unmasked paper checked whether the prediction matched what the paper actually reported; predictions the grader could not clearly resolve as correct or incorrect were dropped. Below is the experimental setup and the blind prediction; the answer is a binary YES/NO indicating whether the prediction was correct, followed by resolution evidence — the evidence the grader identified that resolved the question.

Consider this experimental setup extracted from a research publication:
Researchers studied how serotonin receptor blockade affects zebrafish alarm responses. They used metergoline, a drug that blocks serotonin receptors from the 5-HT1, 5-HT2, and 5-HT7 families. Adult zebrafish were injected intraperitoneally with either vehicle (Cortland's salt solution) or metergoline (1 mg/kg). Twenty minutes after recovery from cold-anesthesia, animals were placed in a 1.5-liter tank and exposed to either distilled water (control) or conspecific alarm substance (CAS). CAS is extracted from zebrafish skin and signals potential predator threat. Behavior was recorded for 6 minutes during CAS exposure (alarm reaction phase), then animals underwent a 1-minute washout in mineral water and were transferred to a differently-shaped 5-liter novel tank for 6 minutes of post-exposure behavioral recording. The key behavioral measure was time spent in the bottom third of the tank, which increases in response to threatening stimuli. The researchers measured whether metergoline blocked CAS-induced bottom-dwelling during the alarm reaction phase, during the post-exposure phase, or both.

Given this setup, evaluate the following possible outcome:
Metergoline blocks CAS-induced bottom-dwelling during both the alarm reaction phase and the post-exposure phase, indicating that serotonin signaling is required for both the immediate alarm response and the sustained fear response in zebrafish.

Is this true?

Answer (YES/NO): NO